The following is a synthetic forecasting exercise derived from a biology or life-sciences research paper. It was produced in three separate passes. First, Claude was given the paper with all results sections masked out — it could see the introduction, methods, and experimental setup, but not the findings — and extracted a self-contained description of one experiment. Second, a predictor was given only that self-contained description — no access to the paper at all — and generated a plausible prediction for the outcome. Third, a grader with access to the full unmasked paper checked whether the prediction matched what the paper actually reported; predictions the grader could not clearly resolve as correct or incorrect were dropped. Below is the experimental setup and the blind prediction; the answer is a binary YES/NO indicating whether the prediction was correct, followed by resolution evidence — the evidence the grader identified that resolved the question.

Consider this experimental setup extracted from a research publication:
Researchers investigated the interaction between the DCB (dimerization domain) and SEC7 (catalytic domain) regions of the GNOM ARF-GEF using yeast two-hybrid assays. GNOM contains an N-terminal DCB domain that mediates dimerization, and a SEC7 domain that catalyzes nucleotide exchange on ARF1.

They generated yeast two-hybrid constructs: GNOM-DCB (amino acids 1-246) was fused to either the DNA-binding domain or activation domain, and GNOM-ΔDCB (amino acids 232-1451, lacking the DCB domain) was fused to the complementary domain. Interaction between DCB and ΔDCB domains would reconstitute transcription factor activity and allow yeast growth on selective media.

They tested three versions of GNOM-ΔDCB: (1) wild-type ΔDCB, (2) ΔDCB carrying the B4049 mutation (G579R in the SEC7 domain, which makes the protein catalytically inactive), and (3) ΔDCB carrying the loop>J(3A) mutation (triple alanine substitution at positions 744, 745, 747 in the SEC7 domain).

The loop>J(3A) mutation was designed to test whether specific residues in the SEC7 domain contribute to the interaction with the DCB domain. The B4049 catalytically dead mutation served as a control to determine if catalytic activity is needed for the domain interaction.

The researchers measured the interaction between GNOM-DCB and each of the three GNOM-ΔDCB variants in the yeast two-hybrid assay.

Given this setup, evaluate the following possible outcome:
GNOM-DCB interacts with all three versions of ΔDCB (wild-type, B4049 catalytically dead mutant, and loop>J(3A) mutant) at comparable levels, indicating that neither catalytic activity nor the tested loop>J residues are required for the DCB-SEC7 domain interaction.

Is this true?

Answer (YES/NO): NO